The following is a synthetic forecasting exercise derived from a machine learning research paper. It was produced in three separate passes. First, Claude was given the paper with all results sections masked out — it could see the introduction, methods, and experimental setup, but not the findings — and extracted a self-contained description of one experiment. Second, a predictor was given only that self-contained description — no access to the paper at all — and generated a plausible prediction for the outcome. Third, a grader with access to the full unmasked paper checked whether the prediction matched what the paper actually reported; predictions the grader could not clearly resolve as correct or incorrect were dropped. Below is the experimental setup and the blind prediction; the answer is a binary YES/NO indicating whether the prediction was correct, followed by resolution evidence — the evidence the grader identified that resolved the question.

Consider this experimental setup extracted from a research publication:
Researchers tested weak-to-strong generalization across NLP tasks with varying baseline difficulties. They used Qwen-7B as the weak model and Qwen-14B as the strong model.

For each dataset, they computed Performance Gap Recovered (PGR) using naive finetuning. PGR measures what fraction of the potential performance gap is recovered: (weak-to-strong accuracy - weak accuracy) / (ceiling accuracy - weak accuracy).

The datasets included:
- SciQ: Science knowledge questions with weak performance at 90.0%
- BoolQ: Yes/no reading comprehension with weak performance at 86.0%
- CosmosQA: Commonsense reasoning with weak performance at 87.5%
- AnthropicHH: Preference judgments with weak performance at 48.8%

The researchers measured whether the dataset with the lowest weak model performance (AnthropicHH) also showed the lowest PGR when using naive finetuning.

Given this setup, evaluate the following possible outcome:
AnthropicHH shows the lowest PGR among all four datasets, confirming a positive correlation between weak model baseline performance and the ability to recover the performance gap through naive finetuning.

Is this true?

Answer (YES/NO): NO